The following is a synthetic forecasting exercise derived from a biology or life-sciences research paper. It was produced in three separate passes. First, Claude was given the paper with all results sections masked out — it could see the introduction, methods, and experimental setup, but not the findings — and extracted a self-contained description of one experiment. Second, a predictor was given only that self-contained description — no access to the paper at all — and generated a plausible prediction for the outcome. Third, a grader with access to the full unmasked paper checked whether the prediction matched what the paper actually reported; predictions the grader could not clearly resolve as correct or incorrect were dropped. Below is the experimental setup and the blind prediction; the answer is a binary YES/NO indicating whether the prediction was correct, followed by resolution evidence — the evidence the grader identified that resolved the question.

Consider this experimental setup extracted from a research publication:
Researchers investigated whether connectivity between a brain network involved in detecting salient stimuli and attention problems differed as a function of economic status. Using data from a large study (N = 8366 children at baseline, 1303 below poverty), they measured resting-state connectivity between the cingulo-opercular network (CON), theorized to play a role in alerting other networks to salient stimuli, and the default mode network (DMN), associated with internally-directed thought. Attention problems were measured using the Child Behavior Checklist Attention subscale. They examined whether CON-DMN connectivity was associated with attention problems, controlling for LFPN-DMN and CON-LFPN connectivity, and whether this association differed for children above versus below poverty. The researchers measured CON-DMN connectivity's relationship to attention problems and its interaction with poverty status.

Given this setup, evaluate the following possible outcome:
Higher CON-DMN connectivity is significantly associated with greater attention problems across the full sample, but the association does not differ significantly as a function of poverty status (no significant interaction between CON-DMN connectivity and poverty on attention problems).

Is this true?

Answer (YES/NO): NO